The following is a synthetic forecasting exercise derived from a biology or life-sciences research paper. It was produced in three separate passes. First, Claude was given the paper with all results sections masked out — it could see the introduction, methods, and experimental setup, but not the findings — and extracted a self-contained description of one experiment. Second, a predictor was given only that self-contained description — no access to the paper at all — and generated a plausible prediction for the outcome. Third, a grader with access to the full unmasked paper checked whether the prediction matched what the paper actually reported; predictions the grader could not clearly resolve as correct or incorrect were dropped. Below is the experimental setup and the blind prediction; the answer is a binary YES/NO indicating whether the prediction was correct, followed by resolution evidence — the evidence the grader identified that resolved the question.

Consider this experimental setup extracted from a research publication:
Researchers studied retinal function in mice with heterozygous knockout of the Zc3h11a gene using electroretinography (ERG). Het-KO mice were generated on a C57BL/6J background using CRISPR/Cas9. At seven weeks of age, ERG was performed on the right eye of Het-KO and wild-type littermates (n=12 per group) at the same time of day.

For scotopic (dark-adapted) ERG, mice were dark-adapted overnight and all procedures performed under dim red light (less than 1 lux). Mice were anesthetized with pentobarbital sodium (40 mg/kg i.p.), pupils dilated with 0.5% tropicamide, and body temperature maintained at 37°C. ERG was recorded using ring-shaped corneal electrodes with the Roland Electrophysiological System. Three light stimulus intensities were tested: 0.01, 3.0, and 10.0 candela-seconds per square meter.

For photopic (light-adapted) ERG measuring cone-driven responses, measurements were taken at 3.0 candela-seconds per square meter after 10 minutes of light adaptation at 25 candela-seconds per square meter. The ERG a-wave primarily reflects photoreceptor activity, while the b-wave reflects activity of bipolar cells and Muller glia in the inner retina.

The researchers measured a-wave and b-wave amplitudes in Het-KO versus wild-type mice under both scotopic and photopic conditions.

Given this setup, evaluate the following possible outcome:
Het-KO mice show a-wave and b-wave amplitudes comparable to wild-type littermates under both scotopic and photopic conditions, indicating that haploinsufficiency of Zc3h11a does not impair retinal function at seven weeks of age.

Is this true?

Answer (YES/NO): NO